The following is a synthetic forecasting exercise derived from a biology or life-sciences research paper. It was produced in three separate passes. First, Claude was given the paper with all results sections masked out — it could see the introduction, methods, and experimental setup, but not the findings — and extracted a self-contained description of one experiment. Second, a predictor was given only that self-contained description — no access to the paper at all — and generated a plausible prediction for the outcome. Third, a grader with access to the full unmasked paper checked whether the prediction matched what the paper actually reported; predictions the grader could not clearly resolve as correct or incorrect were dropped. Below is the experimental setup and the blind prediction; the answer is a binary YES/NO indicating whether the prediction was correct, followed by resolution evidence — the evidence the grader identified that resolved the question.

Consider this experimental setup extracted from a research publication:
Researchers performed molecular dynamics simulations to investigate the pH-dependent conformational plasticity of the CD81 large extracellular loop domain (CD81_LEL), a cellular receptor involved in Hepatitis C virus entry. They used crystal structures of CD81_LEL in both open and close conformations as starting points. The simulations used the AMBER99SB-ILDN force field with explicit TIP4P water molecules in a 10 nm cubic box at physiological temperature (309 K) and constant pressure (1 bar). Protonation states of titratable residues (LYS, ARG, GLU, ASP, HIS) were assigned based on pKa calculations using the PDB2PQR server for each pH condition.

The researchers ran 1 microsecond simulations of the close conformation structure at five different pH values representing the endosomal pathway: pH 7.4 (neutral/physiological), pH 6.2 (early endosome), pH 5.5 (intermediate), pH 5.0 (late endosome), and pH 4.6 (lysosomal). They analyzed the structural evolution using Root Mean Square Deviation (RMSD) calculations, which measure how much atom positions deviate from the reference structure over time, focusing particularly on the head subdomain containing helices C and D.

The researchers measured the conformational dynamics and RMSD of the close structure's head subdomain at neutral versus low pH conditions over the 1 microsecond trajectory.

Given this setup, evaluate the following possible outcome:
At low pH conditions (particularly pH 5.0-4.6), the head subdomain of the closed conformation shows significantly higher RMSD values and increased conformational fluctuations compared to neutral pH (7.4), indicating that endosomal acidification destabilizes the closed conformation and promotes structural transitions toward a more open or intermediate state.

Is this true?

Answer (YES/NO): YES